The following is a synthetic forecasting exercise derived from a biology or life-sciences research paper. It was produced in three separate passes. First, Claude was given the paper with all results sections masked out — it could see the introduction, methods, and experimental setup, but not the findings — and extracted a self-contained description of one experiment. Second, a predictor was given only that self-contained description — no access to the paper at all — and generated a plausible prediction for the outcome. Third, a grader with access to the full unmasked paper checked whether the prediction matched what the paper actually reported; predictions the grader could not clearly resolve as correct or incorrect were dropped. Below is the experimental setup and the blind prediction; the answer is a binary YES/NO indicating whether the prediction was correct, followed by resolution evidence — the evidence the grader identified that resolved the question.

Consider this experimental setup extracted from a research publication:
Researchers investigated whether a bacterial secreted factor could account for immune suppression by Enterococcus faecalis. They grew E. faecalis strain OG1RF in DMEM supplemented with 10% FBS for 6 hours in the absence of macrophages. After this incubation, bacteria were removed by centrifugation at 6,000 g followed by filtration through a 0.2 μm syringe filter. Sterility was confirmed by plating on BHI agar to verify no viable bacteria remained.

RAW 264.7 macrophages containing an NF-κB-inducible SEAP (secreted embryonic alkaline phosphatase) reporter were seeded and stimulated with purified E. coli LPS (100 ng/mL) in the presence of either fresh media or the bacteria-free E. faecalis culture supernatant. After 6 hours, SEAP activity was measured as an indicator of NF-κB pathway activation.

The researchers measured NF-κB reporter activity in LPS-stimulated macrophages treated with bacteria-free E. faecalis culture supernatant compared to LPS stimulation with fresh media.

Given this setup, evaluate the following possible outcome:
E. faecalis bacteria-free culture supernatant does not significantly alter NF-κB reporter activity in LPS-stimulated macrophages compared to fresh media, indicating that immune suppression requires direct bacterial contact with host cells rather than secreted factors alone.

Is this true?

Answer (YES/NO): NO